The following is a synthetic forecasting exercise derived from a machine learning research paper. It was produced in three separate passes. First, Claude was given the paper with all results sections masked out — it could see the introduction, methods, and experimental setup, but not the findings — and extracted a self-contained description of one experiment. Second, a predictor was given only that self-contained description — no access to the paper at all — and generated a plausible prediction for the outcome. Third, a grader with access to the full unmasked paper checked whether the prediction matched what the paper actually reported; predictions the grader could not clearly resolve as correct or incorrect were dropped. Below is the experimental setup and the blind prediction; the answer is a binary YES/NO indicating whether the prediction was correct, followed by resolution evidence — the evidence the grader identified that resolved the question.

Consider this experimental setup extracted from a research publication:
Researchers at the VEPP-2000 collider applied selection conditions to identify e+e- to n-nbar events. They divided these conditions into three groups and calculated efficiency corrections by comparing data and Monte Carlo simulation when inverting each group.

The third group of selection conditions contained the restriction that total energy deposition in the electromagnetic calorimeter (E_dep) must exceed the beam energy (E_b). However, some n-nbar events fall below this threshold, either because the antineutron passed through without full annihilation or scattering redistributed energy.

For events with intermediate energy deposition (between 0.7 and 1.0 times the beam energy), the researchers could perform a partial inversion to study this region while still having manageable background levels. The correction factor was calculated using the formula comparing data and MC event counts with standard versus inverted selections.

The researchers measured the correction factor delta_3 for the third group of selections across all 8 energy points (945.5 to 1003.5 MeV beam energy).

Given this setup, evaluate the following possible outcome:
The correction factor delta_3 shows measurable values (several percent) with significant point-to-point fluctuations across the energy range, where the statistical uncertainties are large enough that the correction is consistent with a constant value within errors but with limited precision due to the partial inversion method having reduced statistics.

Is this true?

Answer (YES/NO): NO